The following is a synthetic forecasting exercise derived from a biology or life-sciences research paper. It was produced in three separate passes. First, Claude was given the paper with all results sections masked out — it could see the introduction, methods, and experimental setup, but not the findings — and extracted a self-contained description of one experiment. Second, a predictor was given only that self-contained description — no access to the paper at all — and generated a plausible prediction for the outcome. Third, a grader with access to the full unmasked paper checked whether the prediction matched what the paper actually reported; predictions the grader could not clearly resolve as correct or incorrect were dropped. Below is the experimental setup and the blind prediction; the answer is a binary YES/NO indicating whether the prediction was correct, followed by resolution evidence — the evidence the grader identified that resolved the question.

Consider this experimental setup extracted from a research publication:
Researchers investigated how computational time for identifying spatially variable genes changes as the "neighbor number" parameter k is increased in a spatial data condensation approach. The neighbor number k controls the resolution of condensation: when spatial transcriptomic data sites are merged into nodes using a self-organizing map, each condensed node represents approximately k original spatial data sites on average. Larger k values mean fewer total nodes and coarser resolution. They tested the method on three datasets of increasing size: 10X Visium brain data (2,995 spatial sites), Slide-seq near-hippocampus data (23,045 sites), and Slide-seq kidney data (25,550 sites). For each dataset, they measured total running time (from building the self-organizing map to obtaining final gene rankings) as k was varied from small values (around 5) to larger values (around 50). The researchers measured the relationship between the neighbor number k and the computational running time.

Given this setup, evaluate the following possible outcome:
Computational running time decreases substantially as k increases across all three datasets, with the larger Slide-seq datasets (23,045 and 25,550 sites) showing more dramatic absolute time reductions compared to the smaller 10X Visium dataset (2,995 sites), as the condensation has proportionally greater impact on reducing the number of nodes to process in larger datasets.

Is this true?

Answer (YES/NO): YES